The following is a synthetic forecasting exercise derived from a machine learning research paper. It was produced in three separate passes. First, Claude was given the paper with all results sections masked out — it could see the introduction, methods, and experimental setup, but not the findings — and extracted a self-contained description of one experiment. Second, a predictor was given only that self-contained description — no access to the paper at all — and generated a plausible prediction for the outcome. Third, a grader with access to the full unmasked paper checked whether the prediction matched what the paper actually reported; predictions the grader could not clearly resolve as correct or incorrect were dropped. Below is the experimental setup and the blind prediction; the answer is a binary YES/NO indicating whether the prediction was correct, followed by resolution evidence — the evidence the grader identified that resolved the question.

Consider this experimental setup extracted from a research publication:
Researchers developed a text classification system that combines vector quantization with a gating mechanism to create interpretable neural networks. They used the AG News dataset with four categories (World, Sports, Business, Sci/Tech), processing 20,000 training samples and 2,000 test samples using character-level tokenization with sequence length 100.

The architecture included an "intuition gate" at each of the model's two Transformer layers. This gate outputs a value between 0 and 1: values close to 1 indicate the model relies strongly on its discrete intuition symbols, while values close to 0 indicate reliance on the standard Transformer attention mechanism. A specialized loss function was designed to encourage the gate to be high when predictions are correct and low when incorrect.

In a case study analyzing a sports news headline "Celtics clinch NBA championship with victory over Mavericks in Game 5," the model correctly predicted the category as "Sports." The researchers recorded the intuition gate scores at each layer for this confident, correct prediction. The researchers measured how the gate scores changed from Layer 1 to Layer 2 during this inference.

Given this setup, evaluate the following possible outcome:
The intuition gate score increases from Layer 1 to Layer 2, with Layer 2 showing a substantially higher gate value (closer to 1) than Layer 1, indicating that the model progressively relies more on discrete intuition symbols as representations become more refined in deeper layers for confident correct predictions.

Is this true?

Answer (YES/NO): YES